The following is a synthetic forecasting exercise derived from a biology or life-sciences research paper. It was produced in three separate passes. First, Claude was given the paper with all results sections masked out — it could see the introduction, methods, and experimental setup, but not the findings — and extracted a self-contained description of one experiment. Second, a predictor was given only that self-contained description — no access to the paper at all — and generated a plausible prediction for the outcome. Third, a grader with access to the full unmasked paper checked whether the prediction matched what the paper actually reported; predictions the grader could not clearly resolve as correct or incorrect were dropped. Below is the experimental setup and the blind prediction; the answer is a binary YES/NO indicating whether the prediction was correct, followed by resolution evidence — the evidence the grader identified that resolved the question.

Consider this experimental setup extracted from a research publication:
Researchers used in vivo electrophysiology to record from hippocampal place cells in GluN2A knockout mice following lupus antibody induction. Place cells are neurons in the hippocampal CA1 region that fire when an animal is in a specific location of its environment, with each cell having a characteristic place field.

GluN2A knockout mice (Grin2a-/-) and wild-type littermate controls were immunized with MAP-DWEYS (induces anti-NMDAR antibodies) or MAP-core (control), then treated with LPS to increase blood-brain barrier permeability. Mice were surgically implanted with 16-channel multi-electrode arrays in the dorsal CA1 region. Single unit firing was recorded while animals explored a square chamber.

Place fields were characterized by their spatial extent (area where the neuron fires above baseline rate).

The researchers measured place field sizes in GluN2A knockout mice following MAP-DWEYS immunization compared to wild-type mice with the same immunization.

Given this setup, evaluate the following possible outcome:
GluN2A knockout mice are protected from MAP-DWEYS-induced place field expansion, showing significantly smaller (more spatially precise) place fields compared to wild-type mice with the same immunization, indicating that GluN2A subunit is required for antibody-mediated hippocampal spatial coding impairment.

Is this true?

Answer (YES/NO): YES